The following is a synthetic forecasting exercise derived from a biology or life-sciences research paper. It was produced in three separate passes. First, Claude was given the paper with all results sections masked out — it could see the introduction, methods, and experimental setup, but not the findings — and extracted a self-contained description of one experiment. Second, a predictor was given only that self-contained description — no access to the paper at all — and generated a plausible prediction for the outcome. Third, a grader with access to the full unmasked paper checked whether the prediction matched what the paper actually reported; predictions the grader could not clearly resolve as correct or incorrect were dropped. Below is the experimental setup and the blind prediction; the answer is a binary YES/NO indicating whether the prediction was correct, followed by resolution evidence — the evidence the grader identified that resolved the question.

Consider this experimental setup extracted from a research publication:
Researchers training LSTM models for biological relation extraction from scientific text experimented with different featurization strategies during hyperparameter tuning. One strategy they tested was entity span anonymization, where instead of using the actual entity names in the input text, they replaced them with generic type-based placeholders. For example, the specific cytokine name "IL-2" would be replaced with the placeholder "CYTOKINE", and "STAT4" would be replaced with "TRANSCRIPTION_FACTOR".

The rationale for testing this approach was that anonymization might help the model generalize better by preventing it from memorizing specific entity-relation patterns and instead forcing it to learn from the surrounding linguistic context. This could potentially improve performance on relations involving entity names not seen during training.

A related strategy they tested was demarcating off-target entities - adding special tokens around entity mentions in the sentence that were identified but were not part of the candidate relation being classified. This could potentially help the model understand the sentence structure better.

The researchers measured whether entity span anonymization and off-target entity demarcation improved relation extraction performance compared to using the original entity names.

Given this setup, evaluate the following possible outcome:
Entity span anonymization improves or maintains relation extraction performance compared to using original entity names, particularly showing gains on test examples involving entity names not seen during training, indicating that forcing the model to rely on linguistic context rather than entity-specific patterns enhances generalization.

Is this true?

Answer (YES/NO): NO